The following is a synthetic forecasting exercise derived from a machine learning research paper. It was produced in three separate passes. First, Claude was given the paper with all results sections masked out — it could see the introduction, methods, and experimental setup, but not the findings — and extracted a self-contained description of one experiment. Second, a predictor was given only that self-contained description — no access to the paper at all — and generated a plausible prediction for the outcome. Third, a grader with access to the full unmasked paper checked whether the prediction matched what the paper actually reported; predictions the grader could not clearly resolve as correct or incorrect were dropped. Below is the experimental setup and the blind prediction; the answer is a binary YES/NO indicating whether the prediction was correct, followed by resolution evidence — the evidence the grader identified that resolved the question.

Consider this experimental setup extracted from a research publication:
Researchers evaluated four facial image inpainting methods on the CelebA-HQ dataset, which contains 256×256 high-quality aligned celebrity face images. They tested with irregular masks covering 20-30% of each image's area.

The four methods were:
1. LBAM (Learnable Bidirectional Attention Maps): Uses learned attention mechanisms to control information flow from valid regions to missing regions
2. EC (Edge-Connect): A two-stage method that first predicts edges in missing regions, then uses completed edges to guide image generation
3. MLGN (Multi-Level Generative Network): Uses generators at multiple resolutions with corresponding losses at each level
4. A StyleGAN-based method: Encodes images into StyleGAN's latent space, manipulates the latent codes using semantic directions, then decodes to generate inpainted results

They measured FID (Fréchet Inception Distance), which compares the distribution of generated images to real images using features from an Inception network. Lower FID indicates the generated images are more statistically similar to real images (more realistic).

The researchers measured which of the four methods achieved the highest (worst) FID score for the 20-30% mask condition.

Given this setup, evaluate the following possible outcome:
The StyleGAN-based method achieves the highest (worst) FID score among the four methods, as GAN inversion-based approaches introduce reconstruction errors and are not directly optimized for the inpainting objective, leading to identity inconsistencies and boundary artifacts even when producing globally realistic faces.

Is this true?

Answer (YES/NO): NO